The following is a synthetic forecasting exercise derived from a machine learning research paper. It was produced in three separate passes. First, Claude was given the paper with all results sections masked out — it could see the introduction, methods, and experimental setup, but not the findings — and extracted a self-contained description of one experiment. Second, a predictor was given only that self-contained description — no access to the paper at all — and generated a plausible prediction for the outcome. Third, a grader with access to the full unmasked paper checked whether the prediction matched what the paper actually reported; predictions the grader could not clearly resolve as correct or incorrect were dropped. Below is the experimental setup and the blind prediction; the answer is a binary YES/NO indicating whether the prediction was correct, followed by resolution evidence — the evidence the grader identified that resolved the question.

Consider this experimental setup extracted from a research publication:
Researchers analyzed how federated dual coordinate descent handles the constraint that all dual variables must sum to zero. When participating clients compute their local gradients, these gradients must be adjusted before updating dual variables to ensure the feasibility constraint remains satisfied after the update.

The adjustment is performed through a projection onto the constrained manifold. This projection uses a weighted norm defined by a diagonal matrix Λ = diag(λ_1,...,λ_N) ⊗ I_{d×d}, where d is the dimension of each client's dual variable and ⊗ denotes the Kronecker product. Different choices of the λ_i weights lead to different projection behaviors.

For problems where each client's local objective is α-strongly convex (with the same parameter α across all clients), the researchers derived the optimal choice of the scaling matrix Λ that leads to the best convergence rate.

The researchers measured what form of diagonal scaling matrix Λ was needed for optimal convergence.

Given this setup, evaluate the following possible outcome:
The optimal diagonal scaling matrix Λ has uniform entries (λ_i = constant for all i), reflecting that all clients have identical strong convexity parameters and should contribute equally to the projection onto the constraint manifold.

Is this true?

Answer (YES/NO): YES